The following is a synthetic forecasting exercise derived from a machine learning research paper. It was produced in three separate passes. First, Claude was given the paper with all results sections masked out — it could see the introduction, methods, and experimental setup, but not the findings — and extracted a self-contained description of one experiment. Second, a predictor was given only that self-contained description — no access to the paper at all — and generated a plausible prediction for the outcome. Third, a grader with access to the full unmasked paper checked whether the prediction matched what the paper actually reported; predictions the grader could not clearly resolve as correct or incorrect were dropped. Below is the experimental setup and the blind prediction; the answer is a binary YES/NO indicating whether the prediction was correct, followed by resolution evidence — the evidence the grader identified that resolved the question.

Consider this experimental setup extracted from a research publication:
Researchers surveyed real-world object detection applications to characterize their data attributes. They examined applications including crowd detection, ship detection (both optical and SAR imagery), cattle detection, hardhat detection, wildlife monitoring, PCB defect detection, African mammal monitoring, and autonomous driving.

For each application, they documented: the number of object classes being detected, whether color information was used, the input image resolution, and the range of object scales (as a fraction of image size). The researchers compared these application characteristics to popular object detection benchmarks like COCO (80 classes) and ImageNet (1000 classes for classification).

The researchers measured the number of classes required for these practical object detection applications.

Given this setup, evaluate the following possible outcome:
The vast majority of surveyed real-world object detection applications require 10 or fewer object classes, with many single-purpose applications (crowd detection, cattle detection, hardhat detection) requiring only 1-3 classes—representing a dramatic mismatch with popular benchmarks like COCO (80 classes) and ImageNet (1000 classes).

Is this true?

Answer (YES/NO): YES